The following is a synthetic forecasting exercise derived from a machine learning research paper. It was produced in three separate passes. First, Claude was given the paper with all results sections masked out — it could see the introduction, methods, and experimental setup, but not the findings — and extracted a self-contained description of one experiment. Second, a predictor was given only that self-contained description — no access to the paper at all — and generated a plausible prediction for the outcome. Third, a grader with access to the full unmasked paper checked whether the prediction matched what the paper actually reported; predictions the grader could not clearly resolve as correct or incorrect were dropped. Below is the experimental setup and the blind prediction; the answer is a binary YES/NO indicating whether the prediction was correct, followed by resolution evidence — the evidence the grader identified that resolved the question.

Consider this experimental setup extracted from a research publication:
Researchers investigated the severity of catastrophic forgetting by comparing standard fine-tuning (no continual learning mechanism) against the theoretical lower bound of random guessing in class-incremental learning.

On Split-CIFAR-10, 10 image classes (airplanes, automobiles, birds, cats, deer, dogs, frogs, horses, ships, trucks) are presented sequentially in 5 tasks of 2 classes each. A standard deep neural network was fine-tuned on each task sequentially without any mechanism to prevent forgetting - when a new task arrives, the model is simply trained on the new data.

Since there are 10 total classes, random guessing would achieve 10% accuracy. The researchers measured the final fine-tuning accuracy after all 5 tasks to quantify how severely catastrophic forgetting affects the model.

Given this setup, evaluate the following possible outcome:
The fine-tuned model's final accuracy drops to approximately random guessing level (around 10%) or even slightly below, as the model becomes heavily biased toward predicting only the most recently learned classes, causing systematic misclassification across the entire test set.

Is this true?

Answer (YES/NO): NO